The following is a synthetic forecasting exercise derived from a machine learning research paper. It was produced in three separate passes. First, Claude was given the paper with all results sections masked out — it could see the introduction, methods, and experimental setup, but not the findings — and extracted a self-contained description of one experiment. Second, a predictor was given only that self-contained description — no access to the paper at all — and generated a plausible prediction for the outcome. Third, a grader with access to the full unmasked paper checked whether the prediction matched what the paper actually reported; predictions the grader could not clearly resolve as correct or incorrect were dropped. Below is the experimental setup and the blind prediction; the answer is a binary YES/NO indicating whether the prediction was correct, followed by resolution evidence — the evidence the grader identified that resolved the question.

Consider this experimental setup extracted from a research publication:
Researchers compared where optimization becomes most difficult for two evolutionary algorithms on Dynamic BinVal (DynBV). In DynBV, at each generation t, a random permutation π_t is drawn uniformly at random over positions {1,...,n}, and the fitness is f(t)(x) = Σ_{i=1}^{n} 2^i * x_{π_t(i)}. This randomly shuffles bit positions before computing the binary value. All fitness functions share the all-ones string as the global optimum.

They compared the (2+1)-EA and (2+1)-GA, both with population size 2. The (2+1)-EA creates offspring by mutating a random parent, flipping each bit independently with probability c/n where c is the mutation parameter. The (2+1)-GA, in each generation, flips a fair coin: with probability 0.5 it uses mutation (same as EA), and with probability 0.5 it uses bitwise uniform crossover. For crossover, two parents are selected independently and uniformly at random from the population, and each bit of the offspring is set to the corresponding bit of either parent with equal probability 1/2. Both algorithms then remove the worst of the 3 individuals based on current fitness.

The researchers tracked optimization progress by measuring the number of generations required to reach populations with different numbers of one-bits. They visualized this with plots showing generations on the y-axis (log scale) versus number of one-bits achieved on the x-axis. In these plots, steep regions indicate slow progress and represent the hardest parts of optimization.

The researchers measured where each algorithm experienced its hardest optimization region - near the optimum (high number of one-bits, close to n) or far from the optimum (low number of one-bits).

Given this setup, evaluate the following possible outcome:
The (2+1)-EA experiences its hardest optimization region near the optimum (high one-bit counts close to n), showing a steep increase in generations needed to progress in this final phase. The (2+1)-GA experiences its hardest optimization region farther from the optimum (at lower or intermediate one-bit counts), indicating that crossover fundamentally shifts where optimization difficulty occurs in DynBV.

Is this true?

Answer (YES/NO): NO